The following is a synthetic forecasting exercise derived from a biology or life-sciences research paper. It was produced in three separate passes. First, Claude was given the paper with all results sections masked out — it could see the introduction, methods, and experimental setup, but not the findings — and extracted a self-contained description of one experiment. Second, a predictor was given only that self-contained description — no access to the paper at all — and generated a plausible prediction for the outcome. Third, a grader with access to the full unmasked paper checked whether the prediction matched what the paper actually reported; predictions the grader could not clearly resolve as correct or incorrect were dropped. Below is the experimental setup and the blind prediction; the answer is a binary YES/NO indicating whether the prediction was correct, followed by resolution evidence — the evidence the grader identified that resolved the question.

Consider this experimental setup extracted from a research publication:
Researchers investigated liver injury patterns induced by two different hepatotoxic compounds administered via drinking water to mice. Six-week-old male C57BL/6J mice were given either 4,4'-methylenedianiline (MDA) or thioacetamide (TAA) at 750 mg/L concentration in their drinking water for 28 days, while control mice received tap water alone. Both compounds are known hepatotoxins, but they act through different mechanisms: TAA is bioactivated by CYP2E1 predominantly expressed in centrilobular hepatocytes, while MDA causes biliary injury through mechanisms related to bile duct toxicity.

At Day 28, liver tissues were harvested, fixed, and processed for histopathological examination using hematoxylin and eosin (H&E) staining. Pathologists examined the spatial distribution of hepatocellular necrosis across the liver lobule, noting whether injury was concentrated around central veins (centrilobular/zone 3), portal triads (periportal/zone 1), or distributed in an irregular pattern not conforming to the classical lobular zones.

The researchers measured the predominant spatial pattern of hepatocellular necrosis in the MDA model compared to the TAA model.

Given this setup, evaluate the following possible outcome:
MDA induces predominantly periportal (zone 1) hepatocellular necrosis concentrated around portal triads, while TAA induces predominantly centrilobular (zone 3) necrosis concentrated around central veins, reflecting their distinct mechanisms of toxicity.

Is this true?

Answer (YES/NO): NO